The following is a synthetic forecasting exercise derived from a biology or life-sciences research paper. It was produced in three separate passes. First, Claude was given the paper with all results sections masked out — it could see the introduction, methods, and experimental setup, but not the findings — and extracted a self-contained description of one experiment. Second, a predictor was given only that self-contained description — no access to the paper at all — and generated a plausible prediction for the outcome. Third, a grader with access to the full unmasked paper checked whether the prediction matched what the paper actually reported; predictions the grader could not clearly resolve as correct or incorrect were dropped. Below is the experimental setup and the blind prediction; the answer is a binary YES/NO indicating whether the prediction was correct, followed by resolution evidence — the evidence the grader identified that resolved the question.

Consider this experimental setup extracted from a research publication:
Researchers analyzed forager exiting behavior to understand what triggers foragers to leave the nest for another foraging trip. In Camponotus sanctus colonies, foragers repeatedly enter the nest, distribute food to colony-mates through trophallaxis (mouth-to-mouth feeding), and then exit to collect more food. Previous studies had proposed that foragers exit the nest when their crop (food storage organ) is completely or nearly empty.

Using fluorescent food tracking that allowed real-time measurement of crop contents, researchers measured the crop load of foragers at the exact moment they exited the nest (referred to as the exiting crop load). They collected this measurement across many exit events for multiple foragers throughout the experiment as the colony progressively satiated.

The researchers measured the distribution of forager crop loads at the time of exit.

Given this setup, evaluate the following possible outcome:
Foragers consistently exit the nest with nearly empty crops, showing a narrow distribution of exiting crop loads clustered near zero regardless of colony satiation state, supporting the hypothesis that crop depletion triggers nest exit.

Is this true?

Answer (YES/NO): NO